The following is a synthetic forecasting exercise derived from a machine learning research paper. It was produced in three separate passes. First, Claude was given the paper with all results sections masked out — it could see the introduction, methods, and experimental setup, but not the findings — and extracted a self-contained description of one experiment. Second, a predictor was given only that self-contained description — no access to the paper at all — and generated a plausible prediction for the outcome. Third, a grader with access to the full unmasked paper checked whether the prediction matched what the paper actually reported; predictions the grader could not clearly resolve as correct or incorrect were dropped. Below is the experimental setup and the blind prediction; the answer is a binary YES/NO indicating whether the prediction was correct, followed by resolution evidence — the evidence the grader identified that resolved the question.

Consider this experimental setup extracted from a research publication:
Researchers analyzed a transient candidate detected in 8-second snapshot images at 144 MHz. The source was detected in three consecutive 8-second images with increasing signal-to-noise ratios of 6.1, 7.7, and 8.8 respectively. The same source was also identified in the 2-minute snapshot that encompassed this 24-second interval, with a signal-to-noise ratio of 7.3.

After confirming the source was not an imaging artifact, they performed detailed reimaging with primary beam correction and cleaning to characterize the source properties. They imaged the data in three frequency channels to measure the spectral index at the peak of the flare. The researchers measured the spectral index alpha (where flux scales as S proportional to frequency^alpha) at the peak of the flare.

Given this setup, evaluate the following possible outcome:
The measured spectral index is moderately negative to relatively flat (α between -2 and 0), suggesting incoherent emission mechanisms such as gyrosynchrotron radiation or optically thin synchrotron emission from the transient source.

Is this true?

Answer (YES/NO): YES